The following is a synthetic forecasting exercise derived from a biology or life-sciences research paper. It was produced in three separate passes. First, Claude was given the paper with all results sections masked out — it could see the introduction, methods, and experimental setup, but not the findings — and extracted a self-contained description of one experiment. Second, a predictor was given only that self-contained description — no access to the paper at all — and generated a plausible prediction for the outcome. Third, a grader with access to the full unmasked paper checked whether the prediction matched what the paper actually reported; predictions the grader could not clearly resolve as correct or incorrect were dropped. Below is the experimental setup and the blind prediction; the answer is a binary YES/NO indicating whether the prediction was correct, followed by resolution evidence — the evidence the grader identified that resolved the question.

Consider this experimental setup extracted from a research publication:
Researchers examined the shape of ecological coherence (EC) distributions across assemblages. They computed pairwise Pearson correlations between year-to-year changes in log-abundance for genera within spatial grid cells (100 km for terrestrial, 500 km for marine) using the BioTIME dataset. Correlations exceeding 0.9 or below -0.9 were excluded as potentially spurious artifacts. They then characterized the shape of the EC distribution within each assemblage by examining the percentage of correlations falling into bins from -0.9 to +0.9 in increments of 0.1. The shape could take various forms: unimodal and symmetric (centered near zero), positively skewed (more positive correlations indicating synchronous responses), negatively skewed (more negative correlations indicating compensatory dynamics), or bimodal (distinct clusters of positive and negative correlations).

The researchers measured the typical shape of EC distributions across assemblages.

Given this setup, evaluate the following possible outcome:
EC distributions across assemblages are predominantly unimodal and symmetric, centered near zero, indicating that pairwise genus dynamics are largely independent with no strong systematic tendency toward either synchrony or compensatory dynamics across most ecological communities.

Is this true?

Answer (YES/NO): NO